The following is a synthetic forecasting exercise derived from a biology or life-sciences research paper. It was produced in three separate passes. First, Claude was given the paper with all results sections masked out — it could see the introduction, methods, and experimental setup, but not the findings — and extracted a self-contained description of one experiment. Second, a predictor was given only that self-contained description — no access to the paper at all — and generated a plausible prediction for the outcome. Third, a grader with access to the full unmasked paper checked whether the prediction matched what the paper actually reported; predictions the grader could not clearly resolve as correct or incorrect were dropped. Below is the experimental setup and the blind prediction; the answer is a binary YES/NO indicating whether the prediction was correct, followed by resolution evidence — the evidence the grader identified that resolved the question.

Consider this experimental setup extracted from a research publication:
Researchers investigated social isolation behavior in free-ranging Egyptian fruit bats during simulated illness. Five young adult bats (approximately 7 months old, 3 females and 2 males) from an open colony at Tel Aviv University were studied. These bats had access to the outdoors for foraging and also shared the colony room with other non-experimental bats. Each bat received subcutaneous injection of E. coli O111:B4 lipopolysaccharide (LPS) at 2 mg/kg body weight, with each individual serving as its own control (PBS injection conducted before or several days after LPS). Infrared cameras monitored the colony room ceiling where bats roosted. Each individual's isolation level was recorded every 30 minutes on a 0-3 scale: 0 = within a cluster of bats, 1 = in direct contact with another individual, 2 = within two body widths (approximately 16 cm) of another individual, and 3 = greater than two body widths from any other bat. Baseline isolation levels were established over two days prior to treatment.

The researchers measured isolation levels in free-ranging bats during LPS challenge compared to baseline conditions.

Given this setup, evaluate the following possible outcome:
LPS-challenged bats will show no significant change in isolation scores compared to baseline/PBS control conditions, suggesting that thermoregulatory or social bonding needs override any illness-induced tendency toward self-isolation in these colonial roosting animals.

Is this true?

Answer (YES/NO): NO